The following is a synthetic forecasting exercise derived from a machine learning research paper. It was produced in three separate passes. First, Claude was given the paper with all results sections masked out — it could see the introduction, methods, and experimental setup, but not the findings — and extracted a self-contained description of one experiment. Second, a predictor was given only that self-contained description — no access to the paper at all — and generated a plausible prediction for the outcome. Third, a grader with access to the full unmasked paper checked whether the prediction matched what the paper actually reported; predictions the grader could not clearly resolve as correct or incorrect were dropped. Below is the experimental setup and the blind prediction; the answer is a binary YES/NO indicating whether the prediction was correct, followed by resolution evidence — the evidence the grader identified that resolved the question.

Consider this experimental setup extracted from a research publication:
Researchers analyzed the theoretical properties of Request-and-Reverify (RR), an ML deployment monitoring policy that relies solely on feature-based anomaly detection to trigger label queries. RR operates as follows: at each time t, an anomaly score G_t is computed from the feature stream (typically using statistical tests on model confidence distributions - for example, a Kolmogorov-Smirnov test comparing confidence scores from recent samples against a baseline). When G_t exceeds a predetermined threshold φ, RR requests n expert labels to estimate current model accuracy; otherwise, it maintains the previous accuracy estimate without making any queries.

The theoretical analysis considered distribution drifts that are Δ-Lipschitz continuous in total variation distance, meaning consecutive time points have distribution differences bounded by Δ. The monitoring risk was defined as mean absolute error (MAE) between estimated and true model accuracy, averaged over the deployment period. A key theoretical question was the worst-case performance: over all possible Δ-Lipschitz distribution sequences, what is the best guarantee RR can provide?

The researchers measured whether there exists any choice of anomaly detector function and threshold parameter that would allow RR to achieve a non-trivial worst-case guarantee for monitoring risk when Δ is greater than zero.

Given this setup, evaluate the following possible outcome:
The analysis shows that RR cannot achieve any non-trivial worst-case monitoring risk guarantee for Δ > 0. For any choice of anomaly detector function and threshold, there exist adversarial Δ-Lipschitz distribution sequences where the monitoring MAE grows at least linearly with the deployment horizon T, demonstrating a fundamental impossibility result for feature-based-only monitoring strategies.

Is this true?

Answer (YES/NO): NO